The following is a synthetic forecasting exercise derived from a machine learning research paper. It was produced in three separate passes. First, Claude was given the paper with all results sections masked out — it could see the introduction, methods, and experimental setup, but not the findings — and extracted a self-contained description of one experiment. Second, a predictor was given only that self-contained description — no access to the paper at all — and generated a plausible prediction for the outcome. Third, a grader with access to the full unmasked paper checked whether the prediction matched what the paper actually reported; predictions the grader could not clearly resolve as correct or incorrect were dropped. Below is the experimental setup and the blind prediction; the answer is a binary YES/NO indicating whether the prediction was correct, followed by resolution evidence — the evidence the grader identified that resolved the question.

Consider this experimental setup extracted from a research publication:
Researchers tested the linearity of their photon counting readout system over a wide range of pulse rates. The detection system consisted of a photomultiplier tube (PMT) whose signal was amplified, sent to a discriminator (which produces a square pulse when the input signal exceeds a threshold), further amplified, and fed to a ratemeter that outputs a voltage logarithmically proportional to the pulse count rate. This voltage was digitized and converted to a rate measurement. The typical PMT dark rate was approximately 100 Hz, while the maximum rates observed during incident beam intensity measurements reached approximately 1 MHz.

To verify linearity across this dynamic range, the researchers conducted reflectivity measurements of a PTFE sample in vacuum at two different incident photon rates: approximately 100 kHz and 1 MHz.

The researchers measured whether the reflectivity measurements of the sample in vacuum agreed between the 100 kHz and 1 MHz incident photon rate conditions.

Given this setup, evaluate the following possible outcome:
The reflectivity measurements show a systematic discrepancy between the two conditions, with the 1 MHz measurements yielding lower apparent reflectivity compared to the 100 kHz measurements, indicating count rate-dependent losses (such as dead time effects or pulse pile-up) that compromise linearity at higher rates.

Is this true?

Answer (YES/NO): NO